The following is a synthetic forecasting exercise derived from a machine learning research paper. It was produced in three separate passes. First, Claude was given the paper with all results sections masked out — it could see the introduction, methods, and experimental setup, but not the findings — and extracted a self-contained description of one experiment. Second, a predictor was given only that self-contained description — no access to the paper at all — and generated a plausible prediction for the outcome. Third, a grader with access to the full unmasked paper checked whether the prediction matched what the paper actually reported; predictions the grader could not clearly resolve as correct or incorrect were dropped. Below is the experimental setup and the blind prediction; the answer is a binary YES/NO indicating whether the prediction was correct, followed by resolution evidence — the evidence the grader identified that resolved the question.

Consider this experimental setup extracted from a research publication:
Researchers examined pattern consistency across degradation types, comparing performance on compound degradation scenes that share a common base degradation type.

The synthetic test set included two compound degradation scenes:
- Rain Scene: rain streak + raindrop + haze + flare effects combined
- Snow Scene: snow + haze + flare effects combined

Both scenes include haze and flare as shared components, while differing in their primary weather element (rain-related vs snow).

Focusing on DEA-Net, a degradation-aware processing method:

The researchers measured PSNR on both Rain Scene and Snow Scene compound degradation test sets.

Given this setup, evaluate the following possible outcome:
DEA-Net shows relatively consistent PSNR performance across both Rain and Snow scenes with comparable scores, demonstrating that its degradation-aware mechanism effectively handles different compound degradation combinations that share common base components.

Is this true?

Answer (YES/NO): NO